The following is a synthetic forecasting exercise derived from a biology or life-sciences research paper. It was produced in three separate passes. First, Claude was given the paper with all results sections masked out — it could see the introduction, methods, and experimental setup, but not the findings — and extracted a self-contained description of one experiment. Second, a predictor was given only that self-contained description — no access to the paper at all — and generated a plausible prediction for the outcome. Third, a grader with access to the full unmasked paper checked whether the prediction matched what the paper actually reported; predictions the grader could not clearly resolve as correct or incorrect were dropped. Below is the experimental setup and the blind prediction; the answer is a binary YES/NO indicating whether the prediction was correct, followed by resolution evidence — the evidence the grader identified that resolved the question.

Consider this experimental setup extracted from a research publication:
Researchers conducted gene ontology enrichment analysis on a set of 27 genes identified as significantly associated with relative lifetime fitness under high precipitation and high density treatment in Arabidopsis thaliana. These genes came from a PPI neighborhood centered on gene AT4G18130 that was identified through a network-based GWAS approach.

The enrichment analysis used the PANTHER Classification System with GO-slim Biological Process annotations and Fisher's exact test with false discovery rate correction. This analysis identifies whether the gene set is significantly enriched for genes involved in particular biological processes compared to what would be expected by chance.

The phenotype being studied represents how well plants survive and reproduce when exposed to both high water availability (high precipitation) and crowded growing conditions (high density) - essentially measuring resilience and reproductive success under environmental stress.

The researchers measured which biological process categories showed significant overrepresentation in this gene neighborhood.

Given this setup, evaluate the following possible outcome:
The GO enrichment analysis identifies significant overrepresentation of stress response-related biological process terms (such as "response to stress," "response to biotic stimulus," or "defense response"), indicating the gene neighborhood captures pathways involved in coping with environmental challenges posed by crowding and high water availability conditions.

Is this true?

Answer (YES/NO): NO